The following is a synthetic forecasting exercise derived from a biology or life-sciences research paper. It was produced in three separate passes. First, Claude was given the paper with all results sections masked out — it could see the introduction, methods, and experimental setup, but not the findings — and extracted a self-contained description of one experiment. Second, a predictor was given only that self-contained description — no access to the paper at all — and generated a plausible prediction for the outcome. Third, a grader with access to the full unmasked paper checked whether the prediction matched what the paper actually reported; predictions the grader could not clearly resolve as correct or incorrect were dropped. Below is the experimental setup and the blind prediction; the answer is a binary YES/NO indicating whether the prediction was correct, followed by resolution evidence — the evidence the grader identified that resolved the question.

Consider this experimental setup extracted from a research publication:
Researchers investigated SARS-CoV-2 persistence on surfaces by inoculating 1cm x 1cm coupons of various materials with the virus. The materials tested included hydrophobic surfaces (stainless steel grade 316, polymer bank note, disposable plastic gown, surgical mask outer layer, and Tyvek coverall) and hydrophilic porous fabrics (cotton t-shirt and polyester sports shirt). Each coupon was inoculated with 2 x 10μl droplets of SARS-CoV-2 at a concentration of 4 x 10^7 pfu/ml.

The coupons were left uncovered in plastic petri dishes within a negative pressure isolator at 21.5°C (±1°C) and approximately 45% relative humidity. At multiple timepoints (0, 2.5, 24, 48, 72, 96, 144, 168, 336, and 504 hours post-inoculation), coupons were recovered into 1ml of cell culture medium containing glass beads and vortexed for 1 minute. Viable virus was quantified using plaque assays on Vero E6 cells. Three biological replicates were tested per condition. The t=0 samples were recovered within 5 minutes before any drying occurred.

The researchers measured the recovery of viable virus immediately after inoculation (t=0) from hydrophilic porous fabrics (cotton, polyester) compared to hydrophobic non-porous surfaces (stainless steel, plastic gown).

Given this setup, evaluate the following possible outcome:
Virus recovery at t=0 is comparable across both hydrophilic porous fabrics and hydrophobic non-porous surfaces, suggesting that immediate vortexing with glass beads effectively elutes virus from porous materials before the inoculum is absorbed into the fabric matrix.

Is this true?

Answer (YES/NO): NO